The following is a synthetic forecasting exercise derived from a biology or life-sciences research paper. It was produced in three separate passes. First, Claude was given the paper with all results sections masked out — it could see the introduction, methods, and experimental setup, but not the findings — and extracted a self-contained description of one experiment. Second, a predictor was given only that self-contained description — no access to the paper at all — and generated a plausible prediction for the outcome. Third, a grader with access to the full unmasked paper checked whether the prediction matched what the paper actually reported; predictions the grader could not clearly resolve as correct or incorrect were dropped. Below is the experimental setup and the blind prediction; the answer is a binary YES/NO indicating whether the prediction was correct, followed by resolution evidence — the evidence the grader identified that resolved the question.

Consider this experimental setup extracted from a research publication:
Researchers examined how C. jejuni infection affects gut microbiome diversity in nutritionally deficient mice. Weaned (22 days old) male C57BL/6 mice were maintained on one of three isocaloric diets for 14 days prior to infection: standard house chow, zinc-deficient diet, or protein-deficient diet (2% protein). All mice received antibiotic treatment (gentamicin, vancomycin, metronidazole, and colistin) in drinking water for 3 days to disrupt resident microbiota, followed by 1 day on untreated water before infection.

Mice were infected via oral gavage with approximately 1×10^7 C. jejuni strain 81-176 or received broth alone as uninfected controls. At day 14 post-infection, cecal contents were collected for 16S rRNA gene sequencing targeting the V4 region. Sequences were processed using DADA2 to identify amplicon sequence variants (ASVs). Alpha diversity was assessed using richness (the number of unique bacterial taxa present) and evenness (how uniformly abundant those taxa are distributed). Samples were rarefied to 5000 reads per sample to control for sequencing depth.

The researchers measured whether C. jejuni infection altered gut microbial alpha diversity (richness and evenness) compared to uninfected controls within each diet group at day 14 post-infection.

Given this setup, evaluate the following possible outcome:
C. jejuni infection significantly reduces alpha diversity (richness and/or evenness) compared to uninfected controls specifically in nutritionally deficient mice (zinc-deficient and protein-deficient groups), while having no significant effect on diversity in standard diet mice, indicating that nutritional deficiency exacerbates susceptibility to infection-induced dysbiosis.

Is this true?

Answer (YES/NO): NO